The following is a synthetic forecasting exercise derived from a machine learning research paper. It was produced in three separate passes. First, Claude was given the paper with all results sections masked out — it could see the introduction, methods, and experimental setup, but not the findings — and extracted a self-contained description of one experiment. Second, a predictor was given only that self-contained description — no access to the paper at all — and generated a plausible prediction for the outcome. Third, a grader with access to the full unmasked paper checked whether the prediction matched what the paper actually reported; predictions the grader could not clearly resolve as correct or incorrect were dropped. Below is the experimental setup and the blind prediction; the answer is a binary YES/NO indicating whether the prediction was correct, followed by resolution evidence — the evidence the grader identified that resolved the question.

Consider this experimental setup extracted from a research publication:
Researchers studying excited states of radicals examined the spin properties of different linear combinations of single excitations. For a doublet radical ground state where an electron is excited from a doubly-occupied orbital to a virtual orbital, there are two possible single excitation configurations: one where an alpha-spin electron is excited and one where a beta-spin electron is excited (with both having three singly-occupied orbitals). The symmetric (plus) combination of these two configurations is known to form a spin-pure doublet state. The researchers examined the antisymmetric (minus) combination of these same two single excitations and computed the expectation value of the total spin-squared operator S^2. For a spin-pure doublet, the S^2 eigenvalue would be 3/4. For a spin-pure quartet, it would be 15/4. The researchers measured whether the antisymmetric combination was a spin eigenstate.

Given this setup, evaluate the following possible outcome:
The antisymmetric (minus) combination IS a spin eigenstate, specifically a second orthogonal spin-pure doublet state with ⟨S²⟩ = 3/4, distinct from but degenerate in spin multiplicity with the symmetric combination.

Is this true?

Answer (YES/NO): NO